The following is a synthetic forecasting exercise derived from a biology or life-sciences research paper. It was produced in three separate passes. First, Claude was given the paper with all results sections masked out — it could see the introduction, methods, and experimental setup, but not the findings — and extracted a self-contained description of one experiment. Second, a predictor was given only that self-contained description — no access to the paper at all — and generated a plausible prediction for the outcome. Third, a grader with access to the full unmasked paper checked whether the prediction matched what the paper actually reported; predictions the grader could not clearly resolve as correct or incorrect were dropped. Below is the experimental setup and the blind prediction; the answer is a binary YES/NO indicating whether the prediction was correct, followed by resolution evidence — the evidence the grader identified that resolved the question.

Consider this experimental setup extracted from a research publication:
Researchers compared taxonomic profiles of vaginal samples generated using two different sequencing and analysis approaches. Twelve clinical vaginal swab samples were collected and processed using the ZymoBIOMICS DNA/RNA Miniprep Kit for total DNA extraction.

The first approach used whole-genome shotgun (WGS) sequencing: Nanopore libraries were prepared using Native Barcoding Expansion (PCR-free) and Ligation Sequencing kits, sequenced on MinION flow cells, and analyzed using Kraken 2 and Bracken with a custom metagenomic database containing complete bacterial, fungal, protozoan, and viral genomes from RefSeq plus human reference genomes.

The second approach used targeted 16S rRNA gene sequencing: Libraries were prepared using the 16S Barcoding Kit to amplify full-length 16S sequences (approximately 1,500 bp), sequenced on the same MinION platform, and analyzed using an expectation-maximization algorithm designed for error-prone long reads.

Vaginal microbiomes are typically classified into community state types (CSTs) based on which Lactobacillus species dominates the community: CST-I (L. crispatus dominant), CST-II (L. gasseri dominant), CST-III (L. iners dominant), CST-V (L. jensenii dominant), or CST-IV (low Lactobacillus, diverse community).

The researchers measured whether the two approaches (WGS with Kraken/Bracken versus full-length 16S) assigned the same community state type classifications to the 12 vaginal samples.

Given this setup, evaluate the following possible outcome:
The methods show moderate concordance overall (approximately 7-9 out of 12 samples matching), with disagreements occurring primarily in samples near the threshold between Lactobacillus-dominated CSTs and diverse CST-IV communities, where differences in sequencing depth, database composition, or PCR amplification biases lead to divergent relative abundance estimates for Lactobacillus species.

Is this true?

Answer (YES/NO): NO